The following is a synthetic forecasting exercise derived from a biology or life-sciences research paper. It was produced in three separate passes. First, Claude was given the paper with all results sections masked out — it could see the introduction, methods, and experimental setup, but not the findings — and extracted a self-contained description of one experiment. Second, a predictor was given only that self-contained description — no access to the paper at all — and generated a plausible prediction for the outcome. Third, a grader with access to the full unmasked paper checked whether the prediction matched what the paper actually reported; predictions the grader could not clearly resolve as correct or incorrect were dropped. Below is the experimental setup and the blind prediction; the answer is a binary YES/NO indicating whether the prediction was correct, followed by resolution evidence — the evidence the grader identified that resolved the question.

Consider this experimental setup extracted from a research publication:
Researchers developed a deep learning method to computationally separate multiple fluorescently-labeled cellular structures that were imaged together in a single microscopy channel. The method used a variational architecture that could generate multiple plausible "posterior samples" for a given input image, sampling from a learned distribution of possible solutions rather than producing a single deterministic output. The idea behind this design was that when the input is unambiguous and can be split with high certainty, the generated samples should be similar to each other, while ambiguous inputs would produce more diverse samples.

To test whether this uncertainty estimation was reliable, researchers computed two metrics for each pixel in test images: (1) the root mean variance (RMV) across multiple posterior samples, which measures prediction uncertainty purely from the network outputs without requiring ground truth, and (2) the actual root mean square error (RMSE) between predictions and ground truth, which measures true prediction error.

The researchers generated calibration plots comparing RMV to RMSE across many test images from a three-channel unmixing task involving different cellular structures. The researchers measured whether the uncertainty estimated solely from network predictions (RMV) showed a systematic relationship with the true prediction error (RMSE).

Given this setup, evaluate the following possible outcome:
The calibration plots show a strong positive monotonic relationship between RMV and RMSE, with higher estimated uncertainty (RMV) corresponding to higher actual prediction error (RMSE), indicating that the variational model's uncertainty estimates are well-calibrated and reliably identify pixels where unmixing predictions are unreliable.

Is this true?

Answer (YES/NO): YES